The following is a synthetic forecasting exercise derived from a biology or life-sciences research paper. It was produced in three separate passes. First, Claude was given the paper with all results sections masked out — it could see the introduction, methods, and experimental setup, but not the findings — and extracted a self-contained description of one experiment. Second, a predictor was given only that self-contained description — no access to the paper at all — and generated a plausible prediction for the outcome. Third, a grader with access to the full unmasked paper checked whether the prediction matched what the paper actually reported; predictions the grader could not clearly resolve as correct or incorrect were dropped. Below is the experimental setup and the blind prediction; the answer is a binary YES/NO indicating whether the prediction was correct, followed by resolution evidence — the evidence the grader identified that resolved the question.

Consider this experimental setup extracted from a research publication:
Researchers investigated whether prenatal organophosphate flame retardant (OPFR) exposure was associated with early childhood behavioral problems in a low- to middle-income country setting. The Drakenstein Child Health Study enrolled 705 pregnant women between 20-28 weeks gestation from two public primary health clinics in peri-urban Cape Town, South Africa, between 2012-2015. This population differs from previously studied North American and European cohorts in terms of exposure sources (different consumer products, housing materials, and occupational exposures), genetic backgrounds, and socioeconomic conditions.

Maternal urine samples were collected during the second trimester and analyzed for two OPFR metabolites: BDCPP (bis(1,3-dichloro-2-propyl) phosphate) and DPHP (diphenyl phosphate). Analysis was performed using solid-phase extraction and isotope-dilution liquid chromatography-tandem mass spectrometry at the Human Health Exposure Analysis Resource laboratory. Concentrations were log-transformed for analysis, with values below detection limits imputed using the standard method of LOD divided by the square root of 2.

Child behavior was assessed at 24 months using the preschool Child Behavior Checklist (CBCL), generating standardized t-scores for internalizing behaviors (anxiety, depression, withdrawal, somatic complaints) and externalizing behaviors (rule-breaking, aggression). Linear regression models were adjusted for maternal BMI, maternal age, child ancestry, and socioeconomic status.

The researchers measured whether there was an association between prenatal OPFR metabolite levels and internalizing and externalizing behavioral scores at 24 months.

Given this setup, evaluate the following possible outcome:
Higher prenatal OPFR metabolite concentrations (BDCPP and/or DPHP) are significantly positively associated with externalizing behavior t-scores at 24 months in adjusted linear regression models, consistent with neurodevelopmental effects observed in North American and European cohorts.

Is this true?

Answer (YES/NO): YES